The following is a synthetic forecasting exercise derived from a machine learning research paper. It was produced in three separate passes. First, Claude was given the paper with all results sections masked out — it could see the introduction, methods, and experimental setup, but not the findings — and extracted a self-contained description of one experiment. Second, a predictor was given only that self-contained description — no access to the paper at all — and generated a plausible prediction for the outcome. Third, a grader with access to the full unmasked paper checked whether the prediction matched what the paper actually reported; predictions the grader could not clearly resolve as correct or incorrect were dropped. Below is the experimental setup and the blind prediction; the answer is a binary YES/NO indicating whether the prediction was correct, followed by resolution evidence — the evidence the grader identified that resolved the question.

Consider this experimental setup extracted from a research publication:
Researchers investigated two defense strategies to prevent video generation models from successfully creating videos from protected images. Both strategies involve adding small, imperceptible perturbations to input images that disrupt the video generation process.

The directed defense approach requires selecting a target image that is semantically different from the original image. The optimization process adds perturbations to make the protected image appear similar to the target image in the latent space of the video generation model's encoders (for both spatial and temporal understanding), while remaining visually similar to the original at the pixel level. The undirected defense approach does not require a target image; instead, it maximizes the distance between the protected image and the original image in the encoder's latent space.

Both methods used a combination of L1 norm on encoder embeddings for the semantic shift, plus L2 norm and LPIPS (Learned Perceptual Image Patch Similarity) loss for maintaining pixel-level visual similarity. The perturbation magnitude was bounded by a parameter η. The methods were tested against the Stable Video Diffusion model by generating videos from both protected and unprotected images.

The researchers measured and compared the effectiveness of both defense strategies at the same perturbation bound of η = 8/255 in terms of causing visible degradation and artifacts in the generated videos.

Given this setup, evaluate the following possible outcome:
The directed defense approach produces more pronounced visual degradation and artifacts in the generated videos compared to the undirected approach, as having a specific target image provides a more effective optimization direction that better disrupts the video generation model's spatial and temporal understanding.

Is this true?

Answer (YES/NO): NO